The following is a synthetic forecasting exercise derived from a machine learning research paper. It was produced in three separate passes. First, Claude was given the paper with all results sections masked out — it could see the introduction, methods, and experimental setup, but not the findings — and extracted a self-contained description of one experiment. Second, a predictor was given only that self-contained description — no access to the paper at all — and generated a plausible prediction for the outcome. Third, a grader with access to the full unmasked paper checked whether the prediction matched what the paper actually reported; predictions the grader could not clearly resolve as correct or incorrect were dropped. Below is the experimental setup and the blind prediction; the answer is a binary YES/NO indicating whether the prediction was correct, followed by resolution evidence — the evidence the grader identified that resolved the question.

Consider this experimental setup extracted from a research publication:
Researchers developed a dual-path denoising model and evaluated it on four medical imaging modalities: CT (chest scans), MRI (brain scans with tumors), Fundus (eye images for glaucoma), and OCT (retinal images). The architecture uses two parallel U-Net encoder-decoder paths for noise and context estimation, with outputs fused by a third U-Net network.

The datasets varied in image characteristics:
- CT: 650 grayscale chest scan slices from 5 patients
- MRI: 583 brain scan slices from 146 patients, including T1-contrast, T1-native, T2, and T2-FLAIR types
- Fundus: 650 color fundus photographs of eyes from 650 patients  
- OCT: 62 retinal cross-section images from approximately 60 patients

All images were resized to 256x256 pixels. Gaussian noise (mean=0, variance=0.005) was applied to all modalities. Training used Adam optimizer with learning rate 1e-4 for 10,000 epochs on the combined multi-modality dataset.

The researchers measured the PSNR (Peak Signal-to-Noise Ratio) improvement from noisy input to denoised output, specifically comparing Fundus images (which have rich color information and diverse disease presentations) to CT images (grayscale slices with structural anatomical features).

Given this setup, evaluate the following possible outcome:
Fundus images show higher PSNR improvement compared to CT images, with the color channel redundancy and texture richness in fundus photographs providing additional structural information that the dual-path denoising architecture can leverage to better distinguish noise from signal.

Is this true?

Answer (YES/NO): YES